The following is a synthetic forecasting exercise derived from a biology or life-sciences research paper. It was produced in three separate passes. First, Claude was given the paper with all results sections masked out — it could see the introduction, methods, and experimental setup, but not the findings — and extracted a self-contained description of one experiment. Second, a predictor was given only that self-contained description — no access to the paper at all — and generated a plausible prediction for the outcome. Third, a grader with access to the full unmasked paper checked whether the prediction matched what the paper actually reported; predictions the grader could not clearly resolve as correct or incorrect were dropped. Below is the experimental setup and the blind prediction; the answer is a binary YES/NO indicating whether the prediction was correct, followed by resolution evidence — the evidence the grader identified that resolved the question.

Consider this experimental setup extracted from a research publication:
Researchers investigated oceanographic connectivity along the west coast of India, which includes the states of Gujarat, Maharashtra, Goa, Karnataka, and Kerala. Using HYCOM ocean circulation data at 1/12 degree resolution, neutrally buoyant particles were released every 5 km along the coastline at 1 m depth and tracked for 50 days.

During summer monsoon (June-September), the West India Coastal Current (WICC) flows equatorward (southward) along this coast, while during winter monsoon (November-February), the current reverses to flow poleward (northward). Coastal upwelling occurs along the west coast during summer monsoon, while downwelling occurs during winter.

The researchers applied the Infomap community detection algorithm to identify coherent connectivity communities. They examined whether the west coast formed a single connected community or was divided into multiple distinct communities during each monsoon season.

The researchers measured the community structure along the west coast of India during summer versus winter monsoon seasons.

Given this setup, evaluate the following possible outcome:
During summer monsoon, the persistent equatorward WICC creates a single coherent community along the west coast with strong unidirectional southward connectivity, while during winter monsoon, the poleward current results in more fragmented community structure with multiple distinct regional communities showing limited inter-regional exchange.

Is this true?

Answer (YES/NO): NO